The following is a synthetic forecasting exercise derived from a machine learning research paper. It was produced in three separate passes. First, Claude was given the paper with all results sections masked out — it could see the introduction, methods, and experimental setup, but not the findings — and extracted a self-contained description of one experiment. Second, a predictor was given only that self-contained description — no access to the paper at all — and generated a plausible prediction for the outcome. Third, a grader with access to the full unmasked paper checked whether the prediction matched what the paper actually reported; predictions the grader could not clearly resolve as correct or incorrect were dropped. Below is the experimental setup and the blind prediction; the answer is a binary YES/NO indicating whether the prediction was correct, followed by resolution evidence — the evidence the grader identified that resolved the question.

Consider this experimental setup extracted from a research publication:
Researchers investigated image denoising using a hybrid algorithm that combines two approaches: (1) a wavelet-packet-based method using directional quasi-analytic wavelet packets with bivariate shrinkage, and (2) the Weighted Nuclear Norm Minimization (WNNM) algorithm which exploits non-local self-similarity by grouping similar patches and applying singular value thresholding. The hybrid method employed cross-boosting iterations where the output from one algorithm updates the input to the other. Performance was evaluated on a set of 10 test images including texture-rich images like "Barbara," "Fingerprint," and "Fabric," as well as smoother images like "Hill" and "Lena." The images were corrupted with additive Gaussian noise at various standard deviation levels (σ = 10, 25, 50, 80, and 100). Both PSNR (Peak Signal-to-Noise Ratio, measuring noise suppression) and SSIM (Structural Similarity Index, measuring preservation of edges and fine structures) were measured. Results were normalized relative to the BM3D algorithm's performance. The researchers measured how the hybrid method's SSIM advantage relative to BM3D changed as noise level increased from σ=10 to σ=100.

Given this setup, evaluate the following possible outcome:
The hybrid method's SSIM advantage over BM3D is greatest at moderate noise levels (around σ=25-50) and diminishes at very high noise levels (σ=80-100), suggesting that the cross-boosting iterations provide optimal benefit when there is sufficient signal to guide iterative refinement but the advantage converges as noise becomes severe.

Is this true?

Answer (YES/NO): NO